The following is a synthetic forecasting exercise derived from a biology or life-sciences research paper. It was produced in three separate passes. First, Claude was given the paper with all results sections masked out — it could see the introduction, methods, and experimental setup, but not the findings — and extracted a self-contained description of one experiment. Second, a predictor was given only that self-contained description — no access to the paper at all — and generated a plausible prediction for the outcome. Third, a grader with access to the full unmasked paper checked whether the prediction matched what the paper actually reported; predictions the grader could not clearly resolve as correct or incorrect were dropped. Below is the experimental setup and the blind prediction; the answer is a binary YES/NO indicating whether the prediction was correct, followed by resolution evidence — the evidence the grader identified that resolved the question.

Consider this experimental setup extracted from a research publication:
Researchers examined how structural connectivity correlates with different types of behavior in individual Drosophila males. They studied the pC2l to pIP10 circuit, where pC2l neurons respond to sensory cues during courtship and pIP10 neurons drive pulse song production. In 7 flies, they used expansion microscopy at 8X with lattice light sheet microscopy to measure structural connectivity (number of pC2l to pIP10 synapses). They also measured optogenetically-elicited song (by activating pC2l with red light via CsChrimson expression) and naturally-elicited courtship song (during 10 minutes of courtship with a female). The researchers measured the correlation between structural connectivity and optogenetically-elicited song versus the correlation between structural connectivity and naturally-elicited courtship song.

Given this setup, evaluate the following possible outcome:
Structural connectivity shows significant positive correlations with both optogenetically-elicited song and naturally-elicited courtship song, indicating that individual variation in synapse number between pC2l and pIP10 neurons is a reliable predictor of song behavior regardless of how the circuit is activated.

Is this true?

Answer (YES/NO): NO